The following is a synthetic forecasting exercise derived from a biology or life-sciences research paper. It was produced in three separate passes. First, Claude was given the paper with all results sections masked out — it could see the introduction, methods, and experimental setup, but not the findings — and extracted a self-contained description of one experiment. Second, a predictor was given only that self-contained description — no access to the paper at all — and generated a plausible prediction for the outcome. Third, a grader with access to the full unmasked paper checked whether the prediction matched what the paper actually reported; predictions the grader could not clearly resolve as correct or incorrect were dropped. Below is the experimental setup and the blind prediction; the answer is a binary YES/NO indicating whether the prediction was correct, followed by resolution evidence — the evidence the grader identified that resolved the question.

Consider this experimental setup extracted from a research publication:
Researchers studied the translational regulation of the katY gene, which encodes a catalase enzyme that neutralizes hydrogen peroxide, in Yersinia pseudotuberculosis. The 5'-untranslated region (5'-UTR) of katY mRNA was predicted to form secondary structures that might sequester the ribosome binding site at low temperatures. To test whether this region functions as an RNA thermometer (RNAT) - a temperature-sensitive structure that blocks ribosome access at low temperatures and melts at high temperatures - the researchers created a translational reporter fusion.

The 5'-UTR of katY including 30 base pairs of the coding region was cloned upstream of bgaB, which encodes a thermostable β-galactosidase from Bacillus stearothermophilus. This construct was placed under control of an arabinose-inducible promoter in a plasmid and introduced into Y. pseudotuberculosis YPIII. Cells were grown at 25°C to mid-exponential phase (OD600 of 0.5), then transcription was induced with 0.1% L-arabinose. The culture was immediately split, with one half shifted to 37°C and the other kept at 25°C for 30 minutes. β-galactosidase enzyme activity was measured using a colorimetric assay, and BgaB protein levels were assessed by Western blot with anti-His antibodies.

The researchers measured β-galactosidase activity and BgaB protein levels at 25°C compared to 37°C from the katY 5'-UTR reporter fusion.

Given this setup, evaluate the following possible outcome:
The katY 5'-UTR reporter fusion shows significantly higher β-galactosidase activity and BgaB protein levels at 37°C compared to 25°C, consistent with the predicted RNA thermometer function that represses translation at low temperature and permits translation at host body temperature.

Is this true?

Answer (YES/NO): YES